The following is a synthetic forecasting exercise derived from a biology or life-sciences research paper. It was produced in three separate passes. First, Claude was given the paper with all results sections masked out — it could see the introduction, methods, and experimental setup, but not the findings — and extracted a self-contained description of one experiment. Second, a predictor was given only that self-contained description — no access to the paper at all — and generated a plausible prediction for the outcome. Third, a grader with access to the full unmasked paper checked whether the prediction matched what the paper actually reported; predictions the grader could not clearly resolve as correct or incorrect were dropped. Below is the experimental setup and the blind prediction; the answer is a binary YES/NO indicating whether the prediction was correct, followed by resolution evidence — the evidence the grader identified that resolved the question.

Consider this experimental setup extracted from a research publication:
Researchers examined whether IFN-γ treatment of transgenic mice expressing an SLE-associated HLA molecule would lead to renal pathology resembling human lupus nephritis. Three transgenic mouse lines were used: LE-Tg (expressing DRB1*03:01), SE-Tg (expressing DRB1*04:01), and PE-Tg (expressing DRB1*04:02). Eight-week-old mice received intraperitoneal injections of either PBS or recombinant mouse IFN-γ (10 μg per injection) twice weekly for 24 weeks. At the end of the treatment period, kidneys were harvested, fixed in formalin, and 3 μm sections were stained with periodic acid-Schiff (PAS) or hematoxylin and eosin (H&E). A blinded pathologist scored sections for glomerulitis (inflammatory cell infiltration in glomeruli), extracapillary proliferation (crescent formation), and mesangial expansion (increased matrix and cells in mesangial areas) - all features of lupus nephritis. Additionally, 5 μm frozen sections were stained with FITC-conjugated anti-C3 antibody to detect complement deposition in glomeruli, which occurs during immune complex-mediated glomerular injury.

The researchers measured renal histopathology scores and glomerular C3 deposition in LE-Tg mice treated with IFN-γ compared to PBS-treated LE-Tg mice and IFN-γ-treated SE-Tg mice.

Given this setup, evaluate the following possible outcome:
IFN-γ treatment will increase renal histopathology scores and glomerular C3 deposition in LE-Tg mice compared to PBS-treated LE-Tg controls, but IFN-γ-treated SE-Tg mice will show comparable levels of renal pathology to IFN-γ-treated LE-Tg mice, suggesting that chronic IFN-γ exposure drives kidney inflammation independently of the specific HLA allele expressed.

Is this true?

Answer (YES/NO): NO